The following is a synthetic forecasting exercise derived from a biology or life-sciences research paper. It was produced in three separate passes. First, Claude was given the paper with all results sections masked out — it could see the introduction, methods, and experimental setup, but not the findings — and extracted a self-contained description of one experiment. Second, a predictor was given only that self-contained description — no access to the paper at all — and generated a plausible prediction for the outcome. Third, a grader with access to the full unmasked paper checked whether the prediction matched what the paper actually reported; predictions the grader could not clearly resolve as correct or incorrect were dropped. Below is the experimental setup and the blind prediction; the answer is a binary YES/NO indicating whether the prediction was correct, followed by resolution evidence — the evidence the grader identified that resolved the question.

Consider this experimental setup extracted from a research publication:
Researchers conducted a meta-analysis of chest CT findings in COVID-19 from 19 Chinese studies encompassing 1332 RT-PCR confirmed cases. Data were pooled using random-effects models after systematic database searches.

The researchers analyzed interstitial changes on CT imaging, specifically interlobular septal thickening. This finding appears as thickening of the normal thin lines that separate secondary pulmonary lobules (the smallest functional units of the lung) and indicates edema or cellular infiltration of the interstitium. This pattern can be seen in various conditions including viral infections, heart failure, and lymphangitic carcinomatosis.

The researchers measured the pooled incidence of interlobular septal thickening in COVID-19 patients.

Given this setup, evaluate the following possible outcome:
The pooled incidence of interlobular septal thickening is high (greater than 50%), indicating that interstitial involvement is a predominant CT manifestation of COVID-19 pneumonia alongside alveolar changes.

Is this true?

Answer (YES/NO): YES